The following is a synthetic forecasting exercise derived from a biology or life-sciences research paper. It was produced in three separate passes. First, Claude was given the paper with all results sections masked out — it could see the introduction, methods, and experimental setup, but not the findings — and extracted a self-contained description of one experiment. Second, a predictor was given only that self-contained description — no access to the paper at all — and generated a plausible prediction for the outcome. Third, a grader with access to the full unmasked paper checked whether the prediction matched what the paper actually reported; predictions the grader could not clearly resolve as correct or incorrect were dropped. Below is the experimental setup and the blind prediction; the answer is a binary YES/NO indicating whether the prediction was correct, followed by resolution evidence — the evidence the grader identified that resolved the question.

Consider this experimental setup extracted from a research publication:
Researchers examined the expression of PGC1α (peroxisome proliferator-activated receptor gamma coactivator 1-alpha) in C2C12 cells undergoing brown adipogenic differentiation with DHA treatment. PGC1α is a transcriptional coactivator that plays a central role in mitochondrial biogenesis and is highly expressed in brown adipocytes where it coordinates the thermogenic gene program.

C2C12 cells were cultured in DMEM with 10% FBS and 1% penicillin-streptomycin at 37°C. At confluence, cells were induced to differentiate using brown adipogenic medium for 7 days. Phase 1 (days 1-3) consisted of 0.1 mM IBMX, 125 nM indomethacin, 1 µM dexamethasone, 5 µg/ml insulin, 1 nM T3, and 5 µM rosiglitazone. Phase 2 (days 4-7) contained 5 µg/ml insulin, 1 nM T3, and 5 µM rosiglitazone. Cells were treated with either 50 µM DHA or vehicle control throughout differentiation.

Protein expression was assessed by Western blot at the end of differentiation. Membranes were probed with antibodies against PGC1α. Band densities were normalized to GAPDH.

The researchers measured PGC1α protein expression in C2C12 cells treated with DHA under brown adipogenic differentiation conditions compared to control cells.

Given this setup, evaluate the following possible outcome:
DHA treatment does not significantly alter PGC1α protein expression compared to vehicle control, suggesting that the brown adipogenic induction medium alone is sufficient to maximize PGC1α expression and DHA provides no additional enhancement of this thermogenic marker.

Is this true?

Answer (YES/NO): NO